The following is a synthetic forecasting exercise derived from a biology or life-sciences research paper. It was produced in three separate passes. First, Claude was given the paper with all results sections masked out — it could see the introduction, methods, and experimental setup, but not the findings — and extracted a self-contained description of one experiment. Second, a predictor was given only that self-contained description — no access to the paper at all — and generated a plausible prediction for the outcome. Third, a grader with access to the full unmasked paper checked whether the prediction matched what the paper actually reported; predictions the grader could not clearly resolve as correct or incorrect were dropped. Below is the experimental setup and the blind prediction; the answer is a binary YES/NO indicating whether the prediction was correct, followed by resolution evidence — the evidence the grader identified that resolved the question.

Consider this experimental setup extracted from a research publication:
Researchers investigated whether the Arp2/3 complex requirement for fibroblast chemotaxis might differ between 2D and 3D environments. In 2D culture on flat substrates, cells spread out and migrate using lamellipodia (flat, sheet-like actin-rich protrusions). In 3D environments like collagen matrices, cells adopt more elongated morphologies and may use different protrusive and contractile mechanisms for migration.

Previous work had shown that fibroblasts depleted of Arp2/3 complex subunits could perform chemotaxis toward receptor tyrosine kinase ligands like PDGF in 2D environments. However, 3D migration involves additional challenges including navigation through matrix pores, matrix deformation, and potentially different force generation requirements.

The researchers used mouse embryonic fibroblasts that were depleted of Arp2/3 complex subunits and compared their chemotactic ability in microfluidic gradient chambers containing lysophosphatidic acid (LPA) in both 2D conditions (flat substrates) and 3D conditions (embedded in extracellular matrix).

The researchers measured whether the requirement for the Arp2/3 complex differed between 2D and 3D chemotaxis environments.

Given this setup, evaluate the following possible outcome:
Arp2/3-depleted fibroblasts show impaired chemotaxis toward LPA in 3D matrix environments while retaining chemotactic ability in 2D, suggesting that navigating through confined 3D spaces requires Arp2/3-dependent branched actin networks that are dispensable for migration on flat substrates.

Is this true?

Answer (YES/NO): NO